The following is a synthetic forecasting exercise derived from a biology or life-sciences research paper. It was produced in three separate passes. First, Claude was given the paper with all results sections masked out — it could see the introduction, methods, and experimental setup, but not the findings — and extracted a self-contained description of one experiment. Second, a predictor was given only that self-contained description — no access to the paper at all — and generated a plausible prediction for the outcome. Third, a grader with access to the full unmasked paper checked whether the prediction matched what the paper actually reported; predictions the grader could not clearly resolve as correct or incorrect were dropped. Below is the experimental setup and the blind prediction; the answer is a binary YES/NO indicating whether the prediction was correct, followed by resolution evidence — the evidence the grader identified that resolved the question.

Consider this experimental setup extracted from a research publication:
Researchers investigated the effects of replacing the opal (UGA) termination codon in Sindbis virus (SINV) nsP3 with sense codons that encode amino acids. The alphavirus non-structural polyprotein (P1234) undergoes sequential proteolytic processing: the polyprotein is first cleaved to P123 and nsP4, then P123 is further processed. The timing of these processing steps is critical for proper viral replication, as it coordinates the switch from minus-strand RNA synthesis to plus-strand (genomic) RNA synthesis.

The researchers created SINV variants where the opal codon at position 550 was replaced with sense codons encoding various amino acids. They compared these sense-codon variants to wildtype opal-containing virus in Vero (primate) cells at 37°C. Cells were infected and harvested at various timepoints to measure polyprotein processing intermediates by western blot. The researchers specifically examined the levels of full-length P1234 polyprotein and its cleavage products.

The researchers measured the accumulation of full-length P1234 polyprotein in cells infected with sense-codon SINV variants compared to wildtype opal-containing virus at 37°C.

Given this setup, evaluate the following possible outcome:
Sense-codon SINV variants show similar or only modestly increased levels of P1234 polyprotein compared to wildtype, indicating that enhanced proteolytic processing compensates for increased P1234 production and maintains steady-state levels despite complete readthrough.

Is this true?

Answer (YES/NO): NO